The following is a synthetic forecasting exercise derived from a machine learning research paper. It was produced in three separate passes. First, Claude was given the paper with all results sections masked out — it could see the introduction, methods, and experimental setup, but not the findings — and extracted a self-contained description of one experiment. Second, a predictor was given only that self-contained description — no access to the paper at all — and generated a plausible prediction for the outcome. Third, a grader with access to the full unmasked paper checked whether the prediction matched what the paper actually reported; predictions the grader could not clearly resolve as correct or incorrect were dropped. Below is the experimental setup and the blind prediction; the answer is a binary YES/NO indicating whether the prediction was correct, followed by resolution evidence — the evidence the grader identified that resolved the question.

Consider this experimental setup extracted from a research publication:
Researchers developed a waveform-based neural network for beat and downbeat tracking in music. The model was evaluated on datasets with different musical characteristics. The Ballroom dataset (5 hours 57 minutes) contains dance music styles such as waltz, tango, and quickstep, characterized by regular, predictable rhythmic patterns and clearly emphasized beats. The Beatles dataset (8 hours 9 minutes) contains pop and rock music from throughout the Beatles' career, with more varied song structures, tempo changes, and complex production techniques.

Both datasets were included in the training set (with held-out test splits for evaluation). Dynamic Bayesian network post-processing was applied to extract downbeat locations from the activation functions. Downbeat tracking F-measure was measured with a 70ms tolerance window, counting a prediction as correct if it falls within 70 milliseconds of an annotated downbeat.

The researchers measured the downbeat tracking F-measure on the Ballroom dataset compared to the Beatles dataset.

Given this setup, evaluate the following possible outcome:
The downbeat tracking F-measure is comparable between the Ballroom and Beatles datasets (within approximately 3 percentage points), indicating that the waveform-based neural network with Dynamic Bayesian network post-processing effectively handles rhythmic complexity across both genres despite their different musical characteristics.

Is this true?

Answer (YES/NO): NO